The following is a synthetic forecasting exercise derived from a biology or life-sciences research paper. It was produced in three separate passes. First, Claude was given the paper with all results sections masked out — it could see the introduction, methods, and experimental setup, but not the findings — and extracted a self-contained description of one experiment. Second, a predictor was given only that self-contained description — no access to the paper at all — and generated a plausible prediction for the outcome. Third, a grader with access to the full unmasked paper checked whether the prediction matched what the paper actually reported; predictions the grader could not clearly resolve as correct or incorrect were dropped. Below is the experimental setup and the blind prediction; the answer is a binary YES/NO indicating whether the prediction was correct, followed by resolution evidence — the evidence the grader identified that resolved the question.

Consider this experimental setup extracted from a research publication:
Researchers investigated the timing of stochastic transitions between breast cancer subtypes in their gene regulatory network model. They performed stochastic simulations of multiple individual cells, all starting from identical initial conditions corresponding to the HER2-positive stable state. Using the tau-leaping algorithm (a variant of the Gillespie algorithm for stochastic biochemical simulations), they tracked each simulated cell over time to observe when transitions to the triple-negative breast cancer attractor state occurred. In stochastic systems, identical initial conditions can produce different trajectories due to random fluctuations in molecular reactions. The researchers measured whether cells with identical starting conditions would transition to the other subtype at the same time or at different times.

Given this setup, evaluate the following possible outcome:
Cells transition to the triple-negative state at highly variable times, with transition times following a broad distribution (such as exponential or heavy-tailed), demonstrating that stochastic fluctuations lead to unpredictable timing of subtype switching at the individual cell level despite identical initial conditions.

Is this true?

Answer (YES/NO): YES